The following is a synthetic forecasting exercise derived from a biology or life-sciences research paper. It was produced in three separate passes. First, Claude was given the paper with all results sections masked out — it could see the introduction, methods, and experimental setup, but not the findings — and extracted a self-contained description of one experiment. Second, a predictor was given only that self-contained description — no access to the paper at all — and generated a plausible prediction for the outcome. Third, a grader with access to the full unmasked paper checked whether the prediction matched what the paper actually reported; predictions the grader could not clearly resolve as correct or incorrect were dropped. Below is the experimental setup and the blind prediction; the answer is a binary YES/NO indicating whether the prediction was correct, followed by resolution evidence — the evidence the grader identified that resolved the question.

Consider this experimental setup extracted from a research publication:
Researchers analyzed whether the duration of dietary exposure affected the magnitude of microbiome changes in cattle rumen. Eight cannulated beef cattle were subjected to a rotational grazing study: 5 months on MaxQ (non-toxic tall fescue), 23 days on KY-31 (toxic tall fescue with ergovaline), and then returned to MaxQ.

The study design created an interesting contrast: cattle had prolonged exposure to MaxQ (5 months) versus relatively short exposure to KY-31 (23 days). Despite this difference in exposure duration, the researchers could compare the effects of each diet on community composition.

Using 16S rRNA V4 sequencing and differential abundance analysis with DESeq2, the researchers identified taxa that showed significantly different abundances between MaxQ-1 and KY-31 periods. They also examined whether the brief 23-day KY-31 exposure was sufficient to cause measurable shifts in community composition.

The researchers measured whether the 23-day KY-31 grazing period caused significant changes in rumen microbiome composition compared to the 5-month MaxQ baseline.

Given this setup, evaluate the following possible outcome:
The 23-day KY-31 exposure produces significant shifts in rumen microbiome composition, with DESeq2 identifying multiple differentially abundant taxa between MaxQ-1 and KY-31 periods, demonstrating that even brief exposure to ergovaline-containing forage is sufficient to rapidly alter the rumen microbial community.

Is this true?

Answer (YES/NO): YES